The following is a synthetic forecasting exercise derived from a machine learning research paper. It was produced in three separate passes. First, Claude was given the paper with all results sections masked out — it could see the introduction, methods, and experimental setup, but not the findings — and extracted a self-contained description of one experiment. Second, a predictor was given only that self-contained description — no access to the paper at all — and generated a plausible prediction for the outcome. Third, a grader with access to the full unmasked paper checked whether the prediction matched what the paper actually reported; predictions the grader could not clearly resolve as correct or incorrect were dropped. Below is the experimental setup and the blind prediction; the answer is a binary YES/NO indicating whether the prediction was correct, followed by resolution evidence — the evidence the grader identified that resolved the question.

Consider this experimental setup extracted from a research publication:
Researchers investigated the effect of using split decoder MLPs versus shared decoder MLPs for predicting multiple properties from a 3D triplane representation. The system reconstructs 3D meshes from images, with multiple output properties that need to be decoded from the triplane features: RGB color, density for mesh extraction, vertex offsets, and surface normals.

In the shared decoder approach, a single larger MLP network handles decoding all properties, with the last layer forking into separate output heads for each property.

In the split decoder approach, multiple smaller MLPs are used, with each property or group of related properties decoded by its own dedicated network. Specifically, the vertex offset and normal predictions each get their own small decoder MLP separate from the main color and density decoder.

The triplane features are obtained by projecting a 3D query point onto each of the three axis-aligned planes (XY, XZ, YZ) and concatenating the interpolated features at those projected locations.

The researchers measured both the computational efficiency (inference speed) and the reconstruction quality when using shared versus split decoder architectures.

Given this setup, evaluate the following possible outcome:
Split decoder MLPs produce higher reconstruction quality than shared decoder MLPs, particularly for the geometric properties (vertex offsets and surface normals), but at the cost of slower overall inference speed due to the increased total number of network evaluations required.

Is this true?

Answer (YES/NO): NO